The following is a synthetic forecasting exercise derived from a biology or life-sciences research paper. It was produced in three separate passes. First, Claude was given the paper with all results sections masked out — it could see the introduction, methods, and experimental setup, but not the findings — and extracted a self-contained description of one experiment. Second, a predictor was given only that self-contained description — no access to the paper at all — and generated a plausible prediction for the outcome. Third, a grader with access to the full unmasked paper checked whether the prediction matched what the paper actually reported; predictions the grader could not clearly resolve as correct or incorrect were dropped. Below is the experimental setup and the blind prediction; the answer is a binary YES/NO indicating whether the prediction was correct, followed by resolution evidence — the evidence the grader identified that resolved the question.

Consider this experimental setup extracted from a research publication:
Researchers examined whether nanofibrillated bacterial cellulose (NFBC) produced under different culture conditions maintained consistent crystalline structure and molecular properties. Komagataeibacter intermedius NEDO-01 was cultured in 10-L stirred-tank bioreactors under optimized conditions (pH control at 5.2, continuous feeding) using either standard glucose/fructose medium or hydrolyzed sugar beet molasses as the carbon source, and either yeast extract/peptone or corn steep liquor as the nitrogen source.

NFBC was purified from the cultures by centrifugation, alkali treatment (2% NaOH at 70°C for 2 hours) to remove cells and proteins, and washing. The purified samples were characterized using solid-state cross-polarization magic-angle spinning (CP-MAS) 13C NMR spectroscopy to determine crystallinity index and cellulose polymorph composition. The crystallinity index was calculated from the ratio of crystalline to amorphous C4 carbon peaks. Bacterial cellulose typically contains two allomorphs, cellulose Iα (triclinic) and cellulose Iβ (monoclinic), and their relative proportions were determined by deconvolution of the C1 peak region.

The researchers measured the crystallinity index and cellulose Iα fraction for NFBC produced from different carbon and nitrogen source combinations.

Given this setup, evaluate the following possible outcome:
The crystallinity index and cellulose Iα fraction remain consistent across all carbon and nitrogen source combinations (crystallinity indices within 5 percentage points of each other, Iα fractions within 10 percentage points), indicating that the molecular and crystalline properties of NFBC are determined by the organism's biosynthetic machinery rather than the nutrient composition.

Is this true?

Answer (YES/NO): YES